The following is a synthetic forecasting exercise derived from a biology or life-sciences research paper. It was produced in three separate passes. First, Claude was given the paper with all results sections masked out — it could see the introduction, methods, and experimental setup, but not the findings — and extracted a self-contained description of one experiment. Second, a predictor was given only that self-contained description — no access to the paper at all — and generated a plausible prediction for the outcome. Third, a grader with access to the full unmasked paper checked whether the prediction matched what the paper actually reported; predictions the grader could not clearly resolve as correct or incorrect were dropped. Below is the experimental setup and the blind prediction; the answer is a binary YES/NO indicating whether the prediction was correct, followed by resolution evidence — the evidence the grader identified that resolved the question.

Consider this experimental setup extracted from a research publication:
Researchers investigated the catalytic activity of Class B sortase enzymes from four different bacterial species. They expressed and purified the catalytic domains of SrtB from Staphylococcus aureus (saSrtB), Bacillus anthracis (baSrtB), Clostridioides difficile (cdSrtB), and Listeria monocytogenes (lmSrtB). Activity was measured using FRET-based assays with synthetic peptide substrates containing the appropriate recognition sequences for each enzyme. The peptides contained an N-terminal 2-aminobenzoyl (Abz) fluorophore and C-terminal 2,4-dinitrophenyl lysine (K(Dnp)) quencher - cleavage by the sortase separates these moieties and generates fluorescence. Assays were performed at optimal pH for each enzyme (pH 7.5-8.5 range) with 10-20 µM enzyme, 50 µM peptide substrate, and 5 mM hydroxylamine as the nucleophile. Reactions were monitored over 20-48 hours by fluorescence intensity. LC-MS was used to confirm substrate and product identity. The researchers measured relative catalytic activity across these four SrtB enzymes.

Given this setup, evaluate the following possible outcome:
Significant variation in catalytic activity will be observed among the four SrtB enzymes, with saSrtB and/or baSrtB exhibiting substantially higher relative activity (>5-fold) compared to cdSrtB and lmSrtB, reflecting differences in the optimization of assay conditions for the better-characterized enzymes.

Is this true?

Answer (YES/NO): YES